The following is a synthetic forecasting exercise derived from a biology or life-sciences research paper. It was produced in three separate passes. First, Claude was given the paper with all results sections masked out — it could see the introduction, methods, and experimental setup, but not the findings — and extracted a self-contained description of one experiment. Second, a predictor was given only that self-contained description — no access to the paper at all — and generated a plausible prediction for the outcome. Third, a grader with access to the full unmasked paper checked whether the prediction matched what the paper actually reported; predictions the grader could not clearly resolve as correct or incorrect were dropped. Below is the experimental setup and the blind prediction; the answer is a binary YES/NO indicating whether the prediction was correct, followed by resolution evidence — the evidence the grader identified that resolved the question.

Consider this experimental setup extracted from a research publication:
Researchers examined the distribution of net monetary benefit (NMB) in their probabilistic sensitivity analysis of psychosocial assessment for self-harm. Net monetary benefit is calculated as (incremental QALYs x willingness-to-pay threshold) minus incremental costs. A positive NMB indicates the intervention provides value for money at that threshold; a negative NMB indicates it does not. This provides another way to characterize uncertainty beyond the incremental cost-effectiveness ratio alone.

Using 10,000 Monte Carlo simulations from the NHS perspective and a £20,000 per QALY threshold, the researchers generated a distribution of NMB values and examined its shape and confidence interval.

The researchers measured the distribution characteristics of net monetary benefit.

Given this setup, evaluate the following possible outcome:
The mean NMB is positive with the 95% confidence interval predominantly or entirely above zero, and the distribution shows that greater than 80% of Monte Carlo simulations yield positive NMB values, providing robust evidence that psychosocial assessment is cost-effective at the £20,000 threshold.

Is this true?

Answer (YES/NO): NO